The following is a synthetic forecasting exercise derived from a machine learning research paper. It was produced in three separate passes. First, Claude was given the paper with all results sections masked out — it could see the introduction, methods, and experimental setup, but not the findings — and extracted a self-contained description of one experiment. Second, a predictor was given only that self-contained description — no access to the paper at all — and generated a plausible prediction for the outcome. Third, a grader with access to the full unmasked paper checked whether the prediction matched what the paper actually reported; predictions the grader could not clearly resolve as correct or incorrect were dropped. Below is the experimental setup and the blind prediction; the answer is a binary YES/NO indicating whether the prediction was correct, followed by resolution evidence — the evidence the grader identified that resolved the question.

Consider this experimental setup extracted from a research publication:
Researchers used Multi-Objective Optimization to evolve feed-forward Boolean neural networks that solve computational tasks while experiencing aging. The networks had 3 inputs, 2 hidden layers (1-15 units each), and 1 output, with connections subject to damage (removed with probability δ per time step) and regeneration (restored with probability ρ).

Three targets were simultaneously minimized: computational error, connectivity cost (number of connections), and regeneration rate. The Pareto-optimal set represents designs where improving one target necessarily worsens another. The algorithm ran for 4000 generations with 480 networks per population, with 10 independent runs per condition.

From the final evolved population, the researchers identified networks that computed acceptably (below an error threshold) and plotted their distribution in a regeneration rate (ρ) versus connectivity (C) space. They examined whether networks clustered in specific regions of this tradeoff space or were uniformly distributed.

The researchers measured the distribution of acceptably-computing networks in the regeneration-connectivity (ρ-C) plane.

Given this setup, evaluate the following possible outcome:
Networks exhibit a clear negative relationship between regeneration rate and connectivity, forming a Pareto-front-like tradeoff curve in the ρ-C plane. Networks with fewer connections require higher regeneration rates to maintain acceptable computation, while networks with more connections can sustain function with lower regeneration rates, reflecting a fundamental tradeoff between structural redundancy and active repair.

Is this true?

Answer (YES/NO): YES